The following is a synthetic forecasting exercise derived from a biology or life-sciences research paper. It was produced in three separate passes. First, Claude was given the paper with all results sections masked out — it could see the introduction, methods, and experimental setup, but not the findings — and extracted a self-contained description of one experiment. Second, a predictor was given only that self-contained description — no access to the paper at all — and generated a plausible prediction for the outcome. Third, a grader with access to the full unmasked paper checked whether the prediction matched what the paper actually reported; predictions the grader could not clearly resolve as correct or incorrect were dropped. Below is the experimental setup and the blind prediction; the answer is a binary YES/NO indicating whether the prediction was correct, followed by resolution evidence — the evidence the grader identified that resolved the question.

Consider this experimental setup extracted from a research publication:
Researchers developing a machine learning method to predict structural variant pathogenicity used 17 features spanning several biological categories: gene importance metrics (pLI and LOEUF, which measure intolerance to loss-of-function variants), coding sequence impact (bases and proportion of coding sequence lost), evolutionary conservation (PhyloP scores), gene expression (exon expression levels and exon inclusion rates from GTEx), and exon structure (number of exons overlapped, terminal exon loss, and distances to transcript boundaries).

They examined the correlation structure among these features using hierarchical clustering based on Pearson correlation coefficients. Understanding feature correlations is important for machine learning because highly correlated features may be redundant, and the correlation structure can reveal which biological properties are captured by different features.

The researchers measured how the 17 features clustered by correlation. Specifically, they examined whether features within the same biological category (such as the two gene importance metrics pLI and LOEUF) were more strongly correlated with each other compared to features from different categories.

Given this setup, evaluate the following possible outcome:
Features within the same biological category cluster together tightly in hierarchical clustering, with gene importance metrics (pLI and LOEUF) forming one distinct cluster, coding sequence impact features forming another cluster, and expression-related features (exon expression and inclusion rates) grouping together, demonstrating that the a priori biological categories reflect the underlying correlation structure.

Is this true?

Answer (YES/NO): NO